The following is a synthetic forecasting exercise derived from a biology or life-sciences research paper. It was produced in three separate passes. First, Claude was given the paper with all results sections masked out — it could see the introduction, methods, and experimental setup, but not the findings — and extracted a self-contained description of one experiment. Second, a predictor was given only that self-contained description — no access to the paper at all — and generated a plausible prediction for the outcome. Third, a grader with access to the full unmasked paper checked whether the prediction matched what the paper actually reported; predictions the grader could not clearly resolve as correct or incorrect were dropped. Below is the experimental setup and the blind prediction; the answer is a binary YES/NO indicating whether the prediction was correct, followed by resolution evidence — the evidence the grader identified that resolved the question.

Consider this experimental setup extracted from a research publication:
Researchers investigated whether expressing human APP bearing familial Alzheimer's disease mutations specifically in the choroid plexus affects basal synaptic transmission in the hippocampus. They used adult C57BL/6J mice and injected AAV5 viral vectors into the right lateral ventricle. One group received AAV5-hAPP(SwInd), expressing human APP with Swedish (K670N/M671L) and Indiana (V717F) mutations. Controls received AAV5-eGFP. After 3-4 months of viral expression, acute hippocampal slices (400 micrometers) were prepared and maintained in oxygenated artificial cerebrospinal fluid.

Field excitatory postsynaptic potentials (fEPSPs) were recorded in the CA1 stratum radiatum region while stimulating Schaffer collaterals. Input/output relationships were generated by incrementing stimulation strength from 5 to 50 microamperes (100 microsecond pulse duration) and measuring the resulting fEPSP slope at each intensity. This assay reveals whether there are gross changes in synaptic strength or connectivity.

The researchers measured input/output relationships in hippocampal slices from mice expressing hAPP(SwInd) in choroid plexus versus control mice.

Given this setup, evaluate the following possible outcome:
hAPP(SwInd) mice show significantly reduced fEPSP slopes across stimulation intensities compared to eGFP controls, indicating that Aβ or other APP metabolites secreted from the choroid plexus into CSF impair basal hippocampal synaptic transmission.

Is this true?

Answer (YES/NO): NO